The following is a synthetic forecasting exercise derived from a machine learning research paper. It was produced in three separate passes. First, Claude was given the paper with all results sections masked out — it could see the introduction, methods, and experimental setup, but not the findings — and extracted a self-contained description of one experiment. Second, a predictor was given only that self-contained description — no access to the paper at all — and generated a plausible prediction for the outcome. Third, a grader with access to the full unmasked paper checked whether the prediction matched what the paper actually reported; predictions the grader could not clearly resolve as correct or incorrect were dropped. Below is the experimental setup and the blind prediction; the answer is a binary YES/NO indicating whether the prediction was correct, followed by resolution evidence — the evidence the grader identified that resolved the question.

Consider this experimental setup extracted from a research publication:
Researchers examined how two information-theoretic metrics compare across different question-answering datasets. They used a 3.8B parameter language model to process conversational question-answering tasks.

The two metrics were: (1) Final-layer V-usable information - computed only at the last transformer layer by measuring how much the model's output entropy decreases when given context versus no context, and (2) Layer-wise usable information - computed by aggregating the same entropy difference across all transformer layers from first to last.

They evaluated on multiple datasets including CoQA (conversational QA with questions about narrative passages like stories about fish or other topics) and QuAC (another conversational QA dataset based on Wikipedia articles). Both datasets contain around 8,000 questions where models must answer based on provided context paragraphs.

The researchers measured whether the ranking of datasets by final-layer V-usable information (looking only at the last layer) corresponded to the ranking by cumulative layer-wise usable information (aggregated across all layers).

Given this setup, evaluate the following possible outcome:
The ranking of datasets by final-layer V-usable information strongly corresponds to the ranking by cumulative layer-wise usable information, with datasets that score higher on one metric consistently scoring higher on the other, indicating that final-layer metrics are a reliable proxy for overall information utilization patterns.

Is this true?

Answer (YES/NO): NO